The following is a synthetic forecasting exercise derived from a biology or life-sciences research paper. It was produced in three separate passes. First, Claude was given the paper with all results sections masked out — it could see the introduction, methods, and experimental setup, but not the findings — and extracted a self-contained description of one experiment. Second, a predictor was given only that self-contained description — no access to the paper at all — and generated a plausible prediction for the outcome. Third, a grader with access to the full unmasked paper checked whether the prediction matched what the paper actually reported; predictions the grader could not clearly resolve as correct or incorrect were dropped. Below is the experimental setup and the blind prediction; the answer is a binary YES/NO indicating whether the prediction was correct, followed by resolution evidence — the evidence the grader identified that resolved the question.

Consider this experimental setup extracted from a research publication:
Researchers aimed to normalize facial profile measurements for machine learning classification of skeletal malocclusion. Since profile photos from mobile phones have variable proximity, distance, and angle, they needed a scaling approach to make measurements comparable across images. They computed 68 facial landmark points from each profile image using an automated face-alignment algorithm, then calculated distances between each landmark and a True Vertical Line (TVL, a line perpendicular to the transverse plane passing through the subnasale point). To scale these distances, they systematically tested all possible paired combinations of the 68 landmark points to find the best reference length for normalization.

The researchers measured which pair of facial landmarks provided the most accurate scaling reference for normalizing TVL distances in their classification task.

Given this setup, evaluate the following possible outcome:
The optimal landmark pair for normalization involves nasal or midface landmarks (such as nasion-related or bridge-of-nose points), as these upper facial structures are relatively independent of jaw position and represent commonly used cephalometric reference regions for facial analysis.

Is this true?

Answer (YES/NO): NO